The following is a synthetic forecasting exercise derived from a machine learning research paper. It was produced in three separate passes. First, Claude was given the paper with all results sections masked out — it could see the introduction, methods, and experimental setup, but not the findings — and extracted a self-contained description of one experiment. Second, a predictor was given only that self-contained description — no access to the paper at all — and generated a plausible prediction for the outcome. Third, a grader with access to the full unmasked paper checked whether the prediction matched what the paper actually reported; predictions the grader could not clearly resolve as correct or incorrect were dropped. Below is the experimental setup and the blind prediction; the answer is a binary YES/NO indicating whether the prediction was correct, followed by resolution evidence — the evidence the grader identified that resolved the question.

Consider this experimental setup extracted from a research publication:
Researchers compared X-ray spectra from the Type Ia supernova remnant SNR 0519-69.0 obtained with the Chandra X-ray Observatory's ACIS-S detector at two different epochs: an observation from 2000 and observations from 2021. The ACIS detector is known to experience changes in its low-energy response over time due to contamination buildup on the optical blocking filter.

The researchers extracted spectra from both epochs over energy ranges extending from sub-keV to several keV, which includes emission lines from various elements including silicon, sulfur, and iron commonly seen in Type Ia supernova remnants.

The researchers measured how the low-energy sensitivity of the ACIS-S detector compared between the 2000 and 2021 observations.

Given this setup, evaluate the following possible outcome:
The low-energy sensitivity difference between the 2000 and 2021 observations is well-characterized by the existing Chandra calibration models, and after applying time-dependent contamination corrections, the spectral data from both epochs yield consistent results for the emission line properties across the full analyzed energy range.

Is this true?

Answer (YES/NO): NO